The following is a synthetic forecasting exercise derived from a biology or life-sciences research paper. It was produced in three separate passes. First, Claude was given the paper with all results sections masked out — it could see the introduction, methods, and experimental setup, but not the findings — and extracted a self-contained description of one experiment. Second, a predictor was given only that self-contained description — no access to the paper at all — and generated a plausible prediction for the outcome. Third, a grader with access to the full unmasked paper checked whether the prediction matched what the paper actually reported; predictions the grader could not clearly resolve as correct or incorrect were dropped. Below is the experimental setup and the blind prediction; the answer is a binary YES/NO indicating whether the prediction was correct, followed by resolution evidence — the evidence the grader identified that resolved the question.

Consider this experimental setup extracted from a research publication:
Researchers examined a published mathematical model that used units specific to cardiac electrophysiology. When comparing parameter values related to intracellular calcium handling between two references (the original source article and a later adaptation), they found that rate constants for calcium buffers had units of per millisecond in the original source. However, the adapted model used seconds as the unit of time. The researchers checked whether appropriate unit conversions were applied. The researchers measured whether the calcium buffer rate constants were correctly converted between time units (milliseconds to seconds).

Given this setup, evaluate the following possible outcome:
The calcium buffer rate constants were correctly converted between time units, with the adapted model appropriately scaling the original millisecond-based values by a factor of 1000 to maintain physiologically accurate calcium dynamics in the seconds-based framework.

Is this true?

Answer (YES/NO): NO